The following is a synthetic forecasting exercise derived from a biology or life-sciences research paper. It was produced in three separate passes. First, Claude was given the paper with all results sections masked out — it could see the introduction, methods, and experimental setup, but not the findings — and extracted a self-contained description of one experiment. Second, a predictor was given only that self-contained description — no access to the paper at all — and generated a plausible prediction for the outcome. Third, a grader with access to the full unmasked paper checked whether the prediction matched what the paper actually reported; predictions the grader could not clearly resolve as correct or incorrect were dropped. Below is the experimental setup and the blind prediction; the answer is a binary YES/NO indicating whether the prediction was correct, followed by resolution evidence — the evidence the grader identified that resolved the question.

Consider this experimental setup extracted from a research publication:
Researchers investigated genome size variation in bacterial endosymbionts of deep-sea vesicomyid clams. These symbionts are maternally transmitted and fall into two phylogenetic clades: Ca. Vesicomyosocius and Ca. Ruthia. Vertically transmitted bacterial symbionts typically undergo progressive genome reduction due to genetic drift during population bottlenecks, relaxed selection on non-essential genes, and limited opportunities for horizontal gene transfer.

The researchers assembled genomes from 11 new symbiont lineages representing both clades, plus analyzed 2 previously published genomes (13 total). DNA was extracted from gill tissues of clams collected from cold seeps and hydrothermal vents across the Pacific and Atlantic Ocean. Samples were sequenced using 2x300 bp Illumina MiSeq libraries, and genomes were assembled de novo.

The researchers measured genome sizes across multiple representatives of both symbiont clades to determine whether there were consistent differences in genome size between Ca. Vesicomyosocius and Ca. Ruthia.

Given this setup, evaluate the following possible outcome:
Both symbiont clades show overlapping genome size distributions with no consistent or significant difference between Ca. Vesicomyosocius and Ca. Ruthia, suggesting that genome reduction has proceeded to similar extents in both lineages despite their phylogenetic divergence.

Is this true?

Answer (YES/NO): NO